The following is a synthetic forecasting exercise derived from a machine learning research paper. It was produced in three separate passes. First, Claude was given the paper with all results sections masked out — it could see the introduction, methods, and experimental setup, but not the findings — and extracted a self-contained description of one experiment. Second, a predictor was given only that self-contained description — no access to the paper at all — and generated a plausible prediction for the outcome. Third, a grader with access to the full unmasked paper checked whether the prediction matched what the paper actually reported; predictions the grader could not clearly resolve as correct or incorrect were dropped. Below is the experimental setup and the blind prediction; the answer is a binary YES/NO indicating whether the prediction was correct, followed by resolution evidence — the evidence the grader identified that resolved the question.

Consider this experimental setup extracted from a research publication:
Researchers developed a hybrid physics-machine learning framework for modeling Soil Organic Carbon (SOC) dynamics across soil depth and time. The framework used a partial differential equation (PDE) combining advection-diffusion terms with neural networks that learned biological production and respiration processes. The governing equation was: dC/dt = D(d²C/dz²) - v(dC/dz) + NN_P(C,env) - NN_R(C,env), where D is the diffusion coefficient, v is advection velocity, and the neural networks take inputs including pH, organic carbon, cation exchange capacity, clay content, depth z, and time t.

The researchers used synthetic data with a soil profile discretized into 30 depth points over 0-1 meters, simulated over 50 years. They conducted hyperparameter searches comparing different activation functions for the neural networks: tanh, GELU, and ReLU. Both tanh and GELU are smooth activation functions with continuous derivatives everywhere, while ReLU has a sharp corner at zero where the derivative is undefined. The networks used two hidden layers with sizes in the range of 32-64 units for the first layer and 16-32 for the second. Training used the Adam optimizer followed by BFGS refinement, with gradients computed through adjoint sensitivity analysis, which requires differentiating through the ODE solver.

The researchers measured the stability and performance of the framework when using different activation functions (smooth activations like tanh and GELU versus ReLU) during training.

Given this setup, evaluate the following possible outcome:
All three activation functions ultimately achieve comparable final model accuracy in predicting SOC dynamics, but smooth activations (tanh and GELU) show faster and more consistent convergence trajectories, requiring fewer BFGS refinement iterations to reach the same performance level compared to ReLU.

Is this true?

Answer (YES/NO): NO